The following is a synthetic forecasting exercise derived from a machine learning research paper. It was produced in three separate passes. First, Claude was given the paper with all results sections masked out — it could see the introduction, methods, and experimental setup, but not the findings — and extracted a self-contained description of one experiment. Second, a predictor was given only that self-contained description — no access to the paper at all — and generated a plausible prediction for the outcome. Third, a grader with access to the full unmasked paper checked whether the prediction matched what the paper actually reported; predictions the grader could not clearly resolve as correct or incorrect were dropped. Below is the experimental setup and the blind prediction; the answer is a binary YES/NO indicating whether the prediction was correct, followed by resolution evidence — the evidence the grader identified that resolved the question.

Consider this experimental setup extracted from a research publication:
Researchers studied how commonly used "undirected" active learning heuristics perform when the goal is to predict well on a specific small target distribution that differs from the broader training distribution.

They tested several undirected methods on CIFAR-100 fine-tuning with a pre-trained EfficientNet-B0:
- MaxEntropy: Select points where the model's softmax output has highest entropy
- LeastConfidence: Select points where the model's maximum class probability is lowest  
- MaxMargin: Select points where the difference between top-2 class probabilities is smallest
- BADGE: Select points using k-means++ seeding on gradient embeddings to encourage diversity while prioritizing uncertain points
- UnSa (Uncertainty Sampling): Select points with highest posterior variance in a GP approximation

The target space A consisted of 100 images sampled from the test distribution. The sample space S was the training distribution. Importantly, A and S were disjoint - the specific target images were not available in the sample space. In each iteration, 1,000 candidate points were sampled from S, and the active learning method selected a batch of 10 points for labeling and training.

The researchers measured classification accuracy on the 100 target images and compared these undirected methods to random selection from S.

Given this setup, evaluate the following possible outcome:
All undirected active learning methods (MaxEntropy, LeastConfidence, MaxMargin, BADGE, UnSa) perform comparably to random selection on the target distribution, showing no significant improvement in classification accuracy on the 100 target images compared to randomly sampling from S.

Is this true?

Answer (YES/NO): NO